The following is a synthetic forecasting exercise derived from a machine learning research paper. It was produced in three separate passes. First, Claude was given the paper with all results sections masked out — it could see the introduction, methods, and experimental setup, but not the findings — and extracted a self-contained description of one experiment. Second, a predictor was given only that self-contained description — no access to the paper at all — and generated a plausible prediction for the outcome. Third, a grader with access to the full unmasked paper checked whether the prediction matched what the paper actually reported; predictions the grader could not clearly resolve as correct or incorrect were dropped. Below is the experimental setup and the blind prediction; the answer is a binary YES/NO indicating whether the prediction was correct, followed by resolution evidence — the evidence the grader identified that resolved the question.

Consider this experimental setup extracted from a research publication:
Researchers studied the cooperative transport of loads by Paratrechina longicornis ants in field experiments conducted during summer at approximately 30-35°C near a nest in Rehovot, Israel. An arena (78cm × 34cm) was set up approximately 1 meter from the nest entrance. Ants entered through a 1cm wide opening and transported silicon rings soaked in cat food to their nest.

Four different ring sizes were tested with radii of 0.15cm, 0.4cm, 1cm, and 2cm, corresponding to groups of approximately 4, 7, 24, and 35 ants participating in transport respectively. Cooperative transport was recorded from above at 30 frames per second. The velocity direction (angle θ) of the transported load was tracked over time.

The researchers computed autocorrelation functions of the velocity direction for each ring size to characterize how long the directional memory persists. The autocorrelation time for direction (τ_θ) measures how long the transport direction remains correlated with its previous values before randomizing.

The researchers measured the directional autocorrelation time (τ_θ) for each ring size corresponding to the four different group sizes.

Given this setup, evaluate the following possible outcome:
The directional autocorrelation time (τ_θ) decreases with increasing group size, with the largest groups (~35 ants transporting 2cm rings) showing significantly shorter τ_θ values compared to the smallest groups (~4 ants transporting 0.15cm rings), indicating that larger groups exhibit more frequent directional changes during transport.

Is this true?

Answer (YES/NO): NO